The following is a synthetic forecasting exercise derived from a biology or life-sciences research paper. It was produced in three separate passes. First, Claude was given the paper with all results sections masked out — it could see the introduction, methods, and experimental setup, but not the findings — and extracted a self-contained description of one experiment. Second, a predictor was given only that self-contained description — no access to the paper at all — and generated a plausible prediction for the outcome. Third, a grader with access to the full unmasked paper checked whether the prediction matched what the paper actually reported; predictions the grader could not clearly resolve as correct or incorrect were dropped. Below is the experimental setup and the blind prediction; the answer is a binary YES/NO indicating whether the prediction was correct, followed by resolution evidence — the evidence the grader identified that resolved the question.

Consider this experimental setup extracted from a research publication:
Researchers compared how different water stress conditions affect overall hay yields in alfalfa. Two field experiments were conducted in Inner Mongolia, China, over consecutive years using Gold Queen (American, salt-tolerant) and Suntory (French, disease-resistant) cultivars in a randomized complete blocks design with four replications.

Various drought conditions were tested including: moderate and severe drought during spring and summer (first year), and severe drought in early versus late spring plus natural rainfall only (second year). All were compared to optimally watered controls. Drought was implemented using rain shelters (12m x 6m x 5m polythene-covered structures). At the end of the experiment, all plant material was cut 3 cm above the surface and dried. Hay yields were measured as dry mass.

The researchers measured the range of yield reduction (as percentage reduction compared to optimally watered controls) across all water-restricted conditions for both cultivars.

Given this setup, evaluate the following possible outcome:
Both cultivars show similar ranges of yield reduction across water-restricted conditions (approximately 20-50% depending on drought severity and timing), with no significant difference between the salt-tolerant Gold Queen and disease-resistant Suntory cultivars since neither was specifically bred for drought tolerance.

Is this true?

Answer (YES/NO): NO